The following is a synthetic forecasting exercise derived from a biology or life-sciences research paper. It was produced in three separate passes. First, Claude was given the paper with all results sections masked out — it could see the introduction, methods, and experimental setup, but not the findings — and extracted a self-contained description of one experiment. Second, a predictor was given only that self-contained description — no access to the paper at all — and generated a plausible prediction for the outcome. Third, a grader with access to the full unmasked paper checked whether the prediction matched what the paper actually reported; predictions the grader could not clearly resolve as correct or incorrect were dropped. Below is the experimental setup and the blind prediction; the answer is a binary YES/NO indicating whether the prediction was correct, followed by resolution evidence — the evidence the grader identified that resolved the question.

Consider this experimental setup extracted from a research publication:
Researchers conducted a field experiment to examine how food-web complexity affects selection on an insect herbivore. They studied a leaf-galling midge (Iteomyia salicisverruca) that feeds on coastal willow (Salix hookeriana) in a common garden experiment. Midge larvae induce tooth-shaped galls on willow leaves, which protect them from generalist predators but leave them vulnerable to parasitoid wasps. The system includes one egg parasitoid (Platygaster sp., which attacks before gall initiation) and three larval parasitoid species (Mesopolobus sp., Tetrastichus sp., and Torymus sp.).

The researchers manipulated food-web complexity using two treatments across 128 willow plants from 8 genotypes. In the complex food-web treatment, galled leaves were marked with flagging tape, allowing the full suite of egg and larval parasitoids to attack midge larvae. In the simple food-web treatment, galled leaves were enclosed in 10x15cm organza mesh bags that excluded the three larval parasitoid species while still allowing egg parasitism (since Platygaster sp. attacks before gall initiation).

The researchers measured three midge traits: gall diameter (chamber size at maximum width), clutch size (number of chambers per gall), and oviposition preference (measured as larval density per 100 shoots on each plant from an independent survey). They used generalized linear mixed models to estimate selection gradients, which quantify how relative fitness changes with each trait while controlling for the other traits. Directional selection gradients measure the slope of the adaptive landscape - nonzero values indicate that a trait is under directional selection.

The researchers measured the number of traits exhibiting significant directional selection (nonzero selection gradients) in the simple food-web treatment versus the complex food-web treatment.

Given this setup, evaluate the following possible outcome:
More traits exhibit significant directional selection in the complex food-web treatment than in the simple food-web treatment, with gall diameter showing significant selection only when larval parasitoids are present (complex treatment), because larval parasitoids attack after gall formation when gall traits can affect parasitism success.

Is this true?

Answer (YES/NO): NO